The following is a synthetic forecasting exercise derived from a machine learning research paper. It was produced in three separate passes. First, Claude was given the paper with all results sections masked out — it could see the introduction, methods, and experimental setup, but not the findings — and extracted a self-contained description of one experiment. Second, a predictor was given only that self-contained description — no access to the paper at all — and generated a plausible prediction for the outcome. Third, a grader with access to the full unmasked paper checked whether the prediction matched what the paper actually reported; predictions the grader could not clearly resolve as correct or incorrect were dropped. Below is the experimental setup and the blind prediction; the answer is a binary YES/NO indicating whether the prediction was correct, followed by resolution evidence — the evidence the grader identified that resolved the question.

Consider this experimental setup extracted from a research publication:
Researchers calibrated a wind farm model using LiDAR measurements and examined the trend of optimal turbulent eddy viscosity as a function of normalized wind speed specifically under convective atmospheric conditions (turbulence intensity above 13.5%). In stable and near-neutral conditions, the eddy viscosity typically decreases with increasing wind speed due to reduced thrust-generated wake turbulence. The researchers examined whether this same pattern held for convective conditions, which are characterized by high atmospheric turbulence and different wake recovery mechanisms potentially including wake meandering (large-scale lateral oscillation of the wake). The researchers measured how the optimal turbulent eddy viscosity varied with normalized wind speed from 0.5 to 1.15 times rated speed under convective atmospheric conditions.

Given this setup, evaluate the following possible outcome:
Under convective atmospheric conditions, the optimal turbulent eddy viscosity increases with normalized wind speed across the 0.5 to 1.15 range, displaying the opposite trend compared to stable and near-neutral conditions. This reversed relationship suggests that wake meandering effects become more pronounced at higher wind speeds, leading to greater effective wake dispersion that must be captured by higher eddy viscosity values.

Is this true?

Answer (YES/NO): YES